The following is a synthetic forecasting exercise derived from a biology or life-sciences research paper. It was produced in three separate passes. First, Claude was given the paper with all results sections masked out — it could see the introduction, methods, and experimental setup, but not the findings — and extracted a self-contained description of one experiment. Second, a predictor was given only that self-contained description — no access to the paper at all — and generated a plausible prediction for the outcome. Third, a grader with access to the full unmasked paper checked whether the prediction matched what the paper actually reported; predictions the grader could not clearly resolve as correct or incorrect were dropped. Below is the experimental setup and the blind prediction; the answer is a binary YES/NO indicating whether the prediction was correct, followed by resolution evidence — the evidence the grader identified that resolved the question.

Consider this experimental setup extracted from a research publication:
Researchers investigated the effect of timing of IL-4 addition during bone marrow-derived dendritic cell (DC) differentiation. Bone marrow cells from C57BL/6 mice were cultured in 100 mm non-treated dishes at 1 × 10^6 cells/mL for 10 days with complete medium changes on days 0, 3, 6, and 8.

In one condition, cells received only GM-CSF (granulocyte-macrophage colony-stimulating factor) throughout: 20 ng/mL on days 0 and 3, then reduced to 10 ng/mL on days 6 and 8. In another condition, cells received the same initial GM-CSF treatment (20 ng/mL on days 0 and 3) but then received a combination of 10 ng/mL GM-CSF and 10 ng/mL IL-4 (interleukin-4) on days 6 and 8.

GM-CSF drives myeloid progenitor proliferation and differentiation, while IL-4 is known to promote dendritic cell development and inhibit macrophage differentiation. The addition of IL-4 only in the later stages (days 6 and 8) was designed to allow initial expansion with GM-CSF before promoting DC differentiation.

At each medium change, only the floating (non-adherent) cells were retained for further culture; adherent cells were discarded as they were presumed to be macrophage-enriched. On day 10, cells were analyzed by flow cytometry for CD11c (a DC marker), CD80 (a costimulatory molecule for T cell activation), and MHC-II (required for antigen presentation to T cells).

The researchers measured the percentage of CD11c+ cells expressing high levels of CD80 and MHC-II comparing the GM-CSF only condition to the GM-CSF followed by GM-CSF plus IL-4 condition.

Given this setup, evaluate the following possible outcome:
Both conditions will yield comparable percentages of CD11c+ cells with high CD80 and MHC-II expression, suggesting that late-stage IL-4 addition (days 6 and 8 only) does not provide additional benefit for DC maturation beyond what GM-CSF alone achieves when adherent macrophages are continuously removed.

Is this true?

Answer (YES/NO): NO